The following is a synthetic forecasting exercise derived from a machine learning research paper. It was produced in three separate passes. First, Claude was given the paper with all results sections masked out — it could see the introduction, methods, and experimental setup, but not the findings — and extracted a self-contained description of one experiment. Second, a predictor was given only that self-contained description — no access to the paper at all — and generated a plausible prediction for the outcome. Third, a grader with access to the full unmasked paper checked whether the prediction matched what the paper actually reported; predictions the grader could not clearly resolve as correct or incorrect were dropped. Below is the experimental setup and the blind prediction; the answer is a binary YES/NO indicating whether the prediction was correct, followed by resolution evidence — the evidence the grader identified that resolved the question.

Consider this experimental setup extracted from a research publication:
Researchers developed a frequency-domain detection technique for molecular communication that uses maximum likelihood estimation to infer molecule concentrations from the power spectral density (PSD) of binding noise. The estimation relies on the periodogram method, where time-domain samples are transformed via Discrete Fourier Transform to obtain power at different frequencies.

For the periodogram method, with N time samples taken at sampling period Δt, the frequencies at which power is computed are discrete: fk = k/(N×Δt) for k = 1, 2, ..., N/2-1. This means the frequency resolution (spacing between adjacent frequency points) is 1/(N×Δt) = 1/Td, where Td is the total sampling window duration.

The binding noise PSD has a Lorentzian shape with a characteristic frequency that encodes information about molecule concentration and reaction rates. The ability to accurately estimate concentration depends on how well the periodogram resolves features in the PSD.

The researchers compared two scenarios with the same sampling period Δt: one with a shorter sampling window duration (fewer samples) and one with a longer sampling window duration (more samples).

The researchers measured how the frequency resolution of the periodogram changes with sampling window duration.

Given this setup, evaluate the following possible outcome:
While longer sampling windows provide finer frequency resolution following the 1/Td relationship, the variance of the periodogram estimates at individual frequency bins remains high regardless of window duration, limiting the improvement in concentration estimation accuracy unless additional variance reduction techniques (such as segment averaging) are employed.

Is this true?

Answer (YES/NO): NO